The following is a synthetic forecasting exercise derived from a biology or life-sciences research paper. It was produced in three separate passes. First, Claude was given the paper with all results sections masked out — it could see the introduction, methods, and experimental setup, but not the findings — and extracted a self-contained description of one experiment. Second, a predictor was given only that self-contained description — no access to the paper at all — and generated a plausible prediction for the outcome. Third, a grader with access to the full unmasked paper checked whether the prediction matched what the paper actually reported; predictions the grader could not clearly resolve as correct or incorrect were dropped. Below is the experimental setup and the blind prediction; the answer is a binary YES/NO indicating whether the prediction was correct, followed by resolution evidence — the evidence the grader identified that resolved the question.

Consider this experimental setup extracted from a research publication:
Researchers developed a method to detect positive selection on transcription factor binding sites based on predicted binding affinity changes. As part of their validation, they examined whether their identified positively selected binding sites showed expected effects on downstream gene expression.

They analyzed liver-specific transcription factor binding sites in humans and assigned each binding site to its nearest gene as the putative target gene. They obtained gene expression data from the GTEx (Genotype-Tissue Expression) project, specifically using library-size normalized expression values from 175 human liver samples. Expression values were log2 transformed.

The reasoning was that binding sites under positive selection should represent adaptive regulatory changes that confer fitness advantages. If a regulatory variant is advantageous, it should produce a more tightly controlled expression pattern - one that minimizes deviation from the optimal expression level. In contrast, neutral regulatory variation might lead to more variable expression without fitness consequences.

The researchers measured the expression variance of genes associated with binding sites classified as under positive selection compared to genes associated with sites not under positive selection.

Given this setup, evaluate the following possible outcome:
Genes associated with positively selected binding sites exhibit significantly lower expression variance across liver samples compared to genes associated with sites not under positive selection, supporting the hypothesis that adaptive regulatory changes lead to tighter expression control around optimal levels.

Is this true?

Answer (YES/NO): YES